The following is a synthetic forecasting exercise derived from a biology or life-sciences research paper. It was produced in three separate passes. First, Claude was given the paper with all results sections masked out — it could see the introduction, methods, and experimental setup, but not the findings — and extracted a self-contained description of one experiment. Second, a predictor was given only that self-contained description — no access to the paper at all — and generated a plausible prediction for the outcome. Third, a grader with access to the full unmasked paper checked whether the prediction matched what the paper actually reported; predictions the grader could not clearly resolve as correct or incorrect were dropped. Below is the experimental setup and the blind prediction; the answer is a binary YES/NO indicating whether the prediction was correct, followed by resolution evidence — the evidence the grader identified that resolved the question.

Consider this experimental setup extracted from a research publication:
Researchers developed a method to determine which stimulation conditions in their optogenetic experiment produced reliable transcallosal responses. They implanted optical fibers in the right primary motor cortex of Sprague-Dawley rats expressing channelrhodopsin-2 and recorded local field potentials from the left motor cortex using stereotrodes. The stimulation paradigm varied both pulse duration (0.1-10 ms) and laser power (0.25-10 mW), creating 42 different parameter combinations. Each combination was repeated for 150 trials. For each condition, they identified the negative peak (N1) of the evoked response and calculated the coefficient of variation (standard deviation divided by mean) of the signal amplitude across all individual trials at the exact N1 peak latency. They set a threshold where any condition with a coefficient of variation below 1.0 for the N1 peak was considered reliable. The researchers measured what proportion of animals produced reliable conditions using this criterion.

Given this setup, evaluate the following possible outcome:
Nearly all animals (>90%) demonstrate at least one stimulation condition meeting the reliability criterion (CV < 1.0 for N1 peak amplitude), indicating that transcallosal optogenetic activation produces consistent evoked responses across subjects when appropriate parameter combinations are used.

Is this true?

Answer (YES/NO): YES